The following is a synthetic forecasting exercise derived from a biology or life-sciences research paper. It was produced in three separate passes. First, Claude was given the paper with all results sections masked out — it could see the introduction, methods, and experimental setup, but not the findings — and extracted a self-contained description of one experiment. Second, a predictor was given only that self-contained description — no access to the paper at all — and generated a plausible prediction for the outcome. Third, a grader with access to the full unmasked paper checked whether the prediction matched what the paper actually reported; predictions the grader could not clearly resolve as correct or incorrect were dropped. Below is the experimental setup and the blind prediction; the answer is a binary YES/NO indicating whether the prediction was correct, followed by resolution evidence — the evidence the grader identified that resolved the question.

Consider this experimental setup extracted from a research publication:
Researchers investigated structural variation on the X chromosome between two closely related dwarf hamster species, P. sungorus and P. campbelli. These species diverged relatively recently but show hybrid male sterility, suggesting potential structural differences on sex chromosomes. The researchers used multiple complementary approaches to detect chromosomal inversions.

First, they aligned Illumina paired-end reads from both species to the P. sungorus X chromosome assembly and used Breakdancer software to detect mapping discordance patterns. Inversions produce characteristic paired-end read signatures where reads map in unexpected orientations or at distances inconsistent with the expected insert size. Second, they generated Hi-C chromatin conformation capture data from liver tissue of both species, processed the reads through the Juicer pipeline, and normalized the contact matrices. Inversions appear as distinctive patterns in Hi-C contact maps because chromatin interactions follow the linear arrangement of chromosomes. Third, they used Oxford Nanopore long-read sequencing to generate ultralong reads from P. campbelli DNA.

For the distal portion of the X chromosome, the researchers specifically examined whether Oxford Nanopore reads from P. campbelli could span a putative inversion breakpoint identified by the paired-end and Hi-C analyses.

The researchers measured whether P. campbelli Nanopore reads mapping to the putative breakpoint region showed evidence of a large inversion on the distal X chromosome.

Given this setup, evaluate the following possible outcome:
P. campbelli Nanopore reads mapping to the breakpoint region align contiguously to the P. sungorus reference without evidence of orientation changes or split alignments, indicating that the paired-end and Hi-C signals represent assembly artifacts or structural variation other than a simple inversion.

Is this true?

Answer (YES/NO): NO